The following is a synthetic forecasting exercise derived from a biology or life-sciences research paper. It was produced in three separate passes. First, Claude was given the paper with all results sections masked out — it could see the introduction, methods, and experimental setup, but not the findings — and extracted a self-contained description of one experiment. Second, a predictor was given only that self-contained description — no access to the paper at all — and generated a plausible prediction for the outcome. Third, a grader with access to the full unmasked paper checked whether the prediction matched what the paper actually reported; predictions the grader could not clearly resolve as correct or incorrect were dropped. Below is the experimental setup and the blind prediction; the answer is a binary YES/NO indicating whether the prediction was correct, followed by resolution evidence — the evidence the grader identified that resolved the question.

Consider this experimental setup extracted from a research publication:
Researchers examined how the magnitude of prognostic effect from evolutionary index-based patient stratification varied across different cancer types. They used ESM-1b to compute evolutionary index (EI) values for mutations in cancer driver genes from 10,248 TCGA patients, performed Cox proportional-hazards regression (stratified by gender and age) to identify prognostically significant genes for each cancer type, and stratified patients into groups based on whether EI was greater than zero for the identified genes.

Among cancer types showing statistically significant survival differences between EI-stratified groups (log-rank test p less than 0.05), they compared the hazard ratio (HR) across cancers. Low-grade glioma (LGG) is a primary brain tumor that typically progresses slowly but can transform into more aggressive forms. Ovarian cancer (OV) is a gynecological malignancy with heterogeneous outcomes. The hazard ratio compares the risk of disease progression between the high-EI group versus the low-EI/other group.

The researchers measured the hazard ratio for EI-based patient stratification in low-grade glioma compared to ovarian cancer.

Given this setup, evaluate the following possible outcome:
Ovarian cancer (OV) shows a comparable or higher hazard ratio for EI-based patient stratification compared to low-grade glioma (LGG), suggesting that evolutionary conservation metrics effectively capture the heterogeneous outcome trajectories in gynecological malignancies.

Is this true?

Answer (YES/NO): NO